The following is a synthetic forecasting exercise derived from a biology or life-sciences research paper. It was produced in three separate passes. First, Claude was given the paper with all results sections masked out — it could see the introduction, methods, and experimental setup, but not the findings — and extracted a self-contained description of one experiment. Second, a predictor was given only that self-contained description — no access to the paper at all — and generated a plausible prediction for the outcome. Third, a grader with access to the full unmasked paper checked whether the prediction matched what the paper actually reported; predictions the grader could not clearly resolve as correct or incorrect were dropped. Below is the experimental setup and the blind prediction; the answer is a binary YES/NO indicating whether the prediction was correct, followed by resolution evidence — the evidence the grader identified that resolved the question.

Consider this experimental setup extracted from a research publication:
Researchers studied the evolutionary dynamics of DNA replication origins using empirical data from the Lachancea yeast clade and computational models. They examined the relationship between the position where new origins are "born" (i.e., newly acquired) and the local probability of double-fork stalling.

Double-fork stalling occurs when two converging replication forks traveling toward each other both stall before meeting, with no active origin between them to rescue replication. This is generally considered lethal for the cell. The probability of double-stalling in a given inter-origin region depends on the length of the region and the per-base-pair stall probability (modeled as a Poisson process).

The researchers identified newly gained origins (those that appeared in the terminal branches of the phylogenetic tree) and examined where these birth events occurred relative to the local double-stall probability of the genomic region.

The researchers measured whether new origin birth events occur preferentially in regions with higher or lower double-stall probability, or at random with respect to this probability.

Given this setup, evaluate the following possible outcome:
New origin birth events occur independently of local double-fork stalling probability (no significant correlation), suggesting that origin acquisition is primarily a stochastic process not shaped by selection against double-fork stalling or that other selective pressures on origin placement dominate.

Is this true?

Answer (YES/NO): NO